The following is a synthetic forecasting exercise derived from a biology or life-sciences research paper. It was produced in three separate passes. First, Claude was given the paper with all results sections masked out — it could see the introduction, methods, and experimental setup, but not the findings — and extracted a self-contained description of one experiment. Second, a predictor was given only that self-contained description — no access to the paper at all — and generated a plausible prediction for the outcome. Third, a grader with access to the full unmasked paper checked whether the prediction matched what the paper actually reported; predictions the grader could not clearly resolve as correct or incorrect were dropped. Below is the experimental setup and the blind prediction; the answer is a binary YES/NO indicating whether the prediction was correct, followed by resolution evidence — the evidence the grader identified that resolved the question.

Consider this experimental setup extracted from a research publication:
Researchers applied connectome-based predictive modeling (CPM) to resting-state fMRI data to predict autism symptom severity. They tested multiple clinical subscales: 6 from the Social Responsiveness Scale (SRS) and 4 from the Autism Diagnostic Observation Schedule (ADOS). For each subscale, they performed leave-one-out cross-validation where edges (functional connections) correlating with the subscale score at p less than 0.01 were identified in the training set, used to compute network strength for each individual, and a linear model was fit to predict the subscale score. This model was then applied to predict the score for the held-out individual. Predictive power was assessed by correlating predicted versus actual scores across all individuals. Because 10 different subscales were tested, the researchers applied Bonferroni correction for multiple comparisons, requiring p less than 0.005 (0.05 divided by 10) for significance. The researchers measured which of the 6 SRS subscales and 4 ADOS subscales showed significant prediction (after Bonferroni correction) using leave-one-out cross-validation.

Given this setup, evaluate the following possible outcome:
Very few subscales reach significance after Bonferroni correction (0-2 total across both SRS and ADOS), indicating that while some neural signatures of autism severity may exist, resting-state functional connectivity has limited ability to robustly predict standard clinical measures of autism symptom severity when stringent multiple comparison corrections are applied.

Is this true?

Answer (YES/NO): NO